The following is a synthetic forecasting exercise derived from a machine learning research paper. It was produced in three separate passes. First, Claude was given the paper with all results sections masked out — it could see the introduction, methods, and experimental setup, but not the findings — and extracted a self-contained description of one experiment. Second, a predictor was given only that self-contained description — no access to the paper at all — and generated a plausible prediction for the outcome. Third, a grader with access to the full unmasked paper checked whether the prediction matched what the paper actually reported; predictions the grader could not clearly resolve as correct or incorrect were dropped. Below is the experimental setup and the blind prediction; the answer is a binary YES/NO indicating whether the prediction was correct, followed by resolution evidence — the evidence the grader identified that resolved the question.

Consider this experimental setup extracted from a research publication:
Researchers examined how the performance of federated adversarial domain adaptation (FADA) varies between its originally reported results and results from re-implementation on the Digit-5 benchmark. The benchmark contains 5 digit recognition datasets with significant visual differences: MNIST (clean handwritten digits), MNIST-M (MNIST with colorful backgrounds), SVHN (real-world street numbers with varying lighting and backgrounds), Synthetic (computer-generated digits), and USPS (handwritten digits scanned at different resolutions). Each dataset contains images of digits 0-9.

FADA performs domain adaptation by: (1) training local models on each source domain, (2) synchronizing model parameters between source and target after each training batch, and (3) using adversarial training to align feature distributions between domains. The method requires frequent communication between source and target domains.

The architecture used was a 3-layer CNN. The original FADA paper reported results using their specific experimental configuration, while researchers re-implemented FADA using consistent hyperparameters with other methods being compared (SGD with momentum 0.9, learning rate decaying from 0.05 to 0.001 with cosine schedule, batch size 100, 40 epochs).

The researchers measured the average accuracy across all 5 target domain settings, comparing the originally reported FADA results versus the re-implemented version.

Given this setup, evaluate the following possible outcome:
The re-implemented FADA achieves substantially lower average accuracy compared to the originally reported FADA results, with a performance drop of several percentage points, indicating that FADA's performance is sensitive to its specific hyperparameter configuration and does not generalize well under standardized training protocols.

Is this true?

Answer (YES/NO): NO